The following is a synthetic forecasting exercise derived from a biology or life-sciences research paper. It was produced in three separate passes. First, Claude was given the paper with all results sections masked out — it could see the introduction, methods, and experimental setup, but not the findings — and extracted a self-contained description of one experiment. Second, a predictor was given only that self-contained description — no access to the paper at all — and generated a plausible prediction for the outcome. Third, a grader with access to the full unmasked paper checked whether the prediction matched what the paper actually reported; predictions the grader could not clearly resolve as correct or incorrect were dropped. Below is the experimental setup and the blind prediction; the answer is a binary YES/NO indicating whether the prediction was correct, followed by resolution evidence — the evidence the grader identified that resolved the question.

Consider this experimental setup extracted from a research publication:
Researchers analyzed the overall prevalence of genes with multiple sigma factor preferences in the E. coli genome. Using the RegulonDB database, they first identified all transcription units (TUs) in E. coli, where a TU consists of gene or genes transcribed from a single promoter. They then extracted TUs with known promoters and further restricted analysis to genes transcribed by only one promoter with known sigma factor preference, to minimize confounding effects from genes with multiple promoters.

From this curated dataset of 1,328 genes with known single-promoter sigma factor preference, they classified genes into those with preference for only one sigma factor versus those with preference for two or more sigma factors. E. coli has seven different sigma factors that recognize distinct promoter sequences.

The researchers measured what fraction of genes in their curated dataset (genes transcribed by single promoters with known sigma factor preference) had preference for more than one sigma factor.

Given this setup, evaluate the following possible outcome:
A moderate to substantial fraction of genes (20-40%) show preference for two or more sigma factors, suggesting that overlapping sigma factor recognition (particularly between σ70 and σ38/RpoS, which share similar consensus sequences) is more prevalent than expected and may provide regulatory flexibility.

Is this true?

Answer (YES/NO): NO